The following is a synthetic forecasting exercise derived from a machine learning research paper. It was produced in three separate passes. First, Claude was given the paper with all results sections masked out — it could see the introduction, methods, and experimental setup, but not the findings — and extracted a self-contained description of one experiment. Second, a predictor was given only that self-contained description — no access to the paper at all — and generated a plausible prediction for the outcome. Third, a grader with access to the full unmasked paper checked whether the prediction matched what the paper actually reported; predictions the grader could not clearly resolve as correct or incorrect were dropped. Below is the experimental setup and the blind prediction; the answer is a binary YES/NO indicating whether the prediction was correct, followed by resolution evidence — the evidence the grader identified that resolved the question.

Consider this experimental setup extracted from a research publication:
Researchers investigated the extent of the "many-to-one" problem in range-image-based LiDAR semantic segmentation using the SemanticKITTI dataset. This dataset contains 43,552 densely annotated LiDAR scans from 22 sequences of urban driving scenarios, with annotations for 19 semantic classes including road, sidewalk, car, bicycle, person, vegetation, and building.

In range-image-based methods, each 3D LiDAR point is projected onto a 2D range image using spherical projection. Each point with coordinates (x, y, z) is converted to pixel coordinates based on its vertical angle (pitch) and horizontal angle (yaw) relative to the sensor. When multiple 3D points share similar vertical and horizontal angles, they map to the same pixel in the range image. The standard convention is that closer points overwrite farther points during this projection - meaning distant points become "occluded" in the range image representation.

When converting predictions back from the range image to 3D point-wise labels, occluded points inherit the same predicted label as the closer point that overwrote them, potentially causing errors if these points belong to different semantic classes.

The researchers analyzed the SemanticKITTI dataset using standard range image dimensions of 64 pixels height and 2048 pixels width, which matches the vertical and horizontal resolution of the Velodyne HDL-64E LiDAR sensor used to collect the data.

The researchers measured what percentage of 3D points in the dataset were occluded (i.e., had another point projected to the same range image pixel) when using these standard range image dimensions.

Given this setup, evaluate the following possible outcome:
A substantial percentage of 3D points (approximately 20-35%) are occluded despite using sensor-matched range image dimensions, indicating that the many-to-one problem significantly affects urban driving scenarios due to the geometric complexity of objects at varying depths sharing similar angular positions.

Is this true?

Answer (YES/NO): YES